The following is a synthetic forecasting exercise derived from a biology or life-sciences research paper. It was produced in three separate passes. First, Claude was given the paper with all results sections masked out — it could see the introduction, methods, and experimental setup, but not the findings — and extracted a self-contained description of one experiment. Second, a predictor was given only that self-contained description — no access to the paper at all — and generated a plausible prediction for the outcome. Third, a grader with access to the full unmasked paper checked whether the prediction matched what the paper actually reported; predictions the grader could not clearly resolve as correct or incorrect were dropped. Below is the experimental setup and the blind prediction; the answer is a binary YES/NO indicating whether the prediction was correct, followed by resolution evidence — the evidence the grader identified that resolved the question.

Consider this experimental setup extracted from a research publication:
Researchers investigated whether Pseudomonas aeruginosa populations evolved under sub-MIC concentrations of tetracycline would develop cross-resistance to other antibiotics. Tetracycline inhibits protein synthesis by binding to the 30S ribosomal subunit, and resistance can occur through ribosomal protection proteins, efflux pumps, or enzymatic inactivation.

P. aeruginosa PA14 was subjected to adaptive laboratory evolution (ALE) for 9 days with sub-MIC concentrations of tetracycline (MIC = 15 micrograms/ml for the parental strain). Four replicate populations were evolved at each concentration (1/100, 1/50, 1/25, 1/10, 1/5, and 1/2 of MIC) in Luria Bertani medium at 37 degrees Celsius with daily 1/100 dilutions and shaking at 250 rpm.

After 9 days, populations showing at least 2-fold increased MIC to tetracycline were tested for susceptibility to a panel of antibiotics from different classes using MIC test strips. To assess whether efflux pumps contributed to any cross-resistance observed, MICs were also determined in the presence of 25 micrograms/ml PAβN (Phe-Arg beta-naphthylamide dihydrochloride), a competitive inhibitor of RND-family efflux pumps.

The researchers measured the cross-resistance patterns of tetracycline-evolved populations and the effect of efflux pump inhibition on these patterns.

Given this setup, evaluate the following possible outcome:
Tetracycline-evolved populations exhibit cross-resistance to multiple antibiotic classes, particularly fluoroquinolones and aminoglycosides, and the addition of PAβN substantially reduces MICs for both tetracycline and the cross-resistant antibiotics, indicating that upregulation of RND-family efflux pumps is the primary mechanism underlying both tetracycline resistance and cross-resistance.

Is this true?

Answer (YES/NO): NO